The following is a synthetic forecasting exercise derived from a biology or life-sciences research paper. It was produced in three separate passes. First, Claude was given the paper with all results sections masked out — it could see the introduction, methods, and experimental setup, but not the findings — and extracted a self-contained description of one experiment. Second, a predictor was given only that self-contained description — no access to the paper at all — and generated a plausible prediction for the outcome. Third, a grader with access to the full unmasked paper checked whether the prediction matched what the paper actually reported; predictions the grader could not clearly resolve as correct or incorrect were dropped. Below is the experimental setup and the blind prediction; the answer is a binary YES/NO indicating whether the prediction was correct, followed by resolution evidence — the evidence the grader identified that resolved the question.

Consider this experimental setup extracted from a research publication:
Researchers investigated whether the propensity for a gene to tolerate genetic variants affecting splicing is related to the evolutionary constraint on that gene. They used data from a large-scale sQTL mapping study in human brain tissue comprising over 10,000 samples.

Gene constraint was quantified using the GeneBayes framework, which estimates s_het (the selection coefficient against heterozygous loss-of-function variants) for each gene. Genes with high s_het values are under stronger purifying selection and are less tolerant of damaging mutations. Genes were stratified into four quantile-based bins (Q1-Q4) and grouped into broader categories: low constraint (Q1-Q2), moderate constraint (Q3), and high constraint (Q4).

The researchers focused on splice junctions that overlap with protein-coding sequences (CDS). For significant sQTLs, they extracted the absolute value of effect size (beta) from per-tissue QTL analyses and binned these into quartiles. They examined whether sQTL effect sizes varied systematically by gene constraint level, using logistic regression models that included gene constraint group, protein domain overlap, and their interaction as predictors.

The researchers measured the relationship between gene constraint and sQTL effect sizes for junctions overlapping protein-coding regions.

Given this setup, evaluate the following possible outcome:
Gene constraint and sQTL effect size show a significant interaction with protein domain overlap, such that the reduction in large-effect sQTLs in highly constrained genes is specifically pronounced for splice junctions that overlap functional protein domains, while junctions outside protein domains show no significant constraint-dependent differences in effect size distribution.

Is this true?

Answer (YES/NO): NO